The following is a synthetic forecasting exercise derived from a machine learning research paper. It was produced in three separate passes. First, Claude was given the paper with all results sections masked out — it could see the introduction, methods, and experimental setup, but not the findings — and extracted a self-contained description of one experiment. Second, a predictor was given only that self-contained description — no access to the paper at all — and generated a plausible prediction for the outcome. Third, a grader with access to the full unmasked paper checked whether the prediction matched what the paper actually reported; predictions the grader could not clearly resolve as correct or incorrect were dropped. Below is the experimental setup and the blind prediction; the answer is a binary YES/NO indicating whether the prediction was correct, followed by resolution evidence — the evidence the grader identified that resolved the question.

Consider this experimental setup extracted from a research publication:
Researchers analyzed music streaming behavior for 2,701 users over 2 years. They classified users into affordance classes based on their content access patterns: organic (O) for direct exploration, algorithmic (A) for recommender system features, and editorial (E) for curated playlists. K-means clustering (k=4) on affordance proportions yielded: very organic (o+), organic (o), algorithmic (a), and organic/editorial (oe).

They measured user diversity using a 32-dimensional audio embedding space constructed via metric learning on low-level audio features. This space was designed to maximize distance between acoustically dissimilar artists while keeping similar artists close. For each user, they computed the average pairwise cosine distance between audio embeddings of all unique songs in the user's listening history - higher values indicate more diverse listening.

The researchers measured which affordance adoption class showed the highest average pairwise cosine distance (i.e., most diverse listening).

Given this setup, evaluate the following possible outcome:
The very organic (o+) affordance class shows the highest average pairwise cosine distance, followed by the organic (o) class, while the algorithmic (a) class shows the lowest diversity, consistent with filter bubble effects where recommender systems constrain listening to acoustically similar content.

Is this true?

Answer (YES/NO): NO